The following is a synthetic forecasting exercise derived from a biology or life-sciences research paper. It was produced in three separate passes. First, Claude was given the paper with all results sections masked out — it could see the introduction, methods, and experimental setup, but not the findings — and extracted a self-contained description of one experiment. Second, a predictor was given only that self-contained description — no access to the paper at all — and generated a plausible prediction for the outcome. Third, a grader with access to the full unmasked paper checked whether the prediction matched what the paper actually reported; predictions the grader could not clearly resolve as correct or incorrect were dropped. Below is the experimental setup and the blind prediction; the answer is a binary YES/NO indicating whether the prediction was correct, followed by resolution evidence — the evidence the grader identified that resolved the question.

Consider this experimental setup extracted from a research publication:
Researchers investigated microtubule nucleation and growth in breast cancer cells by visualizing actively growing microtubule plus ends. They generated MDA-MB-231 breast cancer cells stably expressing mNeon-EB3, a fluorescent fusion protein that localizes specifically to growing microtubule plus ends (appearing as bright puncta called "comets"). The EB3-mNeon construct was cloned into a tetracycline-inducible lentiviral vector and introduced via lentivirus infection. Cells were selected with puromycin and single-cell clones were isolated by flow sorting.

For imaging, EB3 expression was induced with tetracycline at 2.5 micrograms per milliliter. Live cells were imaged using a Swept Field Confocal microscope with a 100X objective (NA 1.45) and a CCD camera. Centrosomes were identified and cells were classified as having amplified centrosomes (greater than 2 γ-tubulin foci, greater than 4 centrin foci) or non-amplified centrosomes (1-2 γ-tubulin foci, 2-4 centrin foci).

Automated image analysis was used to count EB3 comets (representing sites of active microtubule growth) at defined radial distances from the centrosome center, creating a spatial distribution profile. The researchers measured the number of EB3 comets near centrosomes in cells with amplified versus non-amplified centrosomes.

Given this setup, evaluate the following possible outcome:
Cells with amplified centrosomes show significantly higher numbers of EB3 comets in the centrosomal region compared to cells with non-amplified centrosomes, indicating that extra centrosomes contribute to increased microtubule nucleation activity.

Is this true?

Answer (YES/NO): YES